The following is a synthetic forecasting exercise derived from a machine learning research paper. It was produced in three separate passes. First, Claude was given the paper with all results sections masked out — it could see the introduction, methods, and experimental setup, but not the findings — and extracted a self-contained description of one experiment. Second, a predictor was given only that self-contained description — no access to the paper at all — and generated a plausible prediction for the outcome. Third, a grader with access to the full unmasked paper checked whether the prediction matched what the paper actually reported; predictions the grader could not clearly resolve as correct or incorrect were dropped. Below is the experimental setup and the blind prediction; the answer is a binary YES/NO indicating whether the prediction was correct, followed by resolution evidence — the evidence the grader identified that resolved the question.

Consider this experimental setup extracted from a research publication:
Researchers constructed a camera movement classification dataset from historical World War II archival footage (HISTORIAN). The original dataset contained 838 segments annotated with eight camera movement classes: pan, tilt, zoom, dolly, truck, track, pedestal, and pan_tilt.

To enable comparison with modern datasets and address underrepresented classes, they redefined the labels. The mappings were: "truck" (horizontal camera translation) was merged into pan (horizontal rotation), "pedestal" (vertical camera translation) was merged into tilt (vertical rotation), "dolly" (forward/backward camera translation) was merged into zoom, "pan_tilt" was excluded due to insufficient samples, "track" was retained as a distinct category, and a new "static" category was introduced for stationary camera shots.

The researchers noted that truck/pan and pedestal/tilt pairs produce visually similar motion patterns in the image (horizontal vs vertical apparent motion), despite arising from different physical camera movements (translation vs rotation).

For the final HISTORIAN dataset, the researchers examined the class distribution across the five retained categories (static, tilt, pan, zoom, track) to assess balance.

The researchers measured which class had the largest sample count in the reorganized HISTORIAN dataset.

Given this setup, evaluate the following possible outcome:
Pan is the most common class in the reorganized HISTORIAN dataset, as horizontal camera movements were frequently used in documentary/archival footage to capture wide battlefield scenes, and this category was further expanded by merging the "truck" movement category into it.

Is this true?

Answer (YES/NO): YES